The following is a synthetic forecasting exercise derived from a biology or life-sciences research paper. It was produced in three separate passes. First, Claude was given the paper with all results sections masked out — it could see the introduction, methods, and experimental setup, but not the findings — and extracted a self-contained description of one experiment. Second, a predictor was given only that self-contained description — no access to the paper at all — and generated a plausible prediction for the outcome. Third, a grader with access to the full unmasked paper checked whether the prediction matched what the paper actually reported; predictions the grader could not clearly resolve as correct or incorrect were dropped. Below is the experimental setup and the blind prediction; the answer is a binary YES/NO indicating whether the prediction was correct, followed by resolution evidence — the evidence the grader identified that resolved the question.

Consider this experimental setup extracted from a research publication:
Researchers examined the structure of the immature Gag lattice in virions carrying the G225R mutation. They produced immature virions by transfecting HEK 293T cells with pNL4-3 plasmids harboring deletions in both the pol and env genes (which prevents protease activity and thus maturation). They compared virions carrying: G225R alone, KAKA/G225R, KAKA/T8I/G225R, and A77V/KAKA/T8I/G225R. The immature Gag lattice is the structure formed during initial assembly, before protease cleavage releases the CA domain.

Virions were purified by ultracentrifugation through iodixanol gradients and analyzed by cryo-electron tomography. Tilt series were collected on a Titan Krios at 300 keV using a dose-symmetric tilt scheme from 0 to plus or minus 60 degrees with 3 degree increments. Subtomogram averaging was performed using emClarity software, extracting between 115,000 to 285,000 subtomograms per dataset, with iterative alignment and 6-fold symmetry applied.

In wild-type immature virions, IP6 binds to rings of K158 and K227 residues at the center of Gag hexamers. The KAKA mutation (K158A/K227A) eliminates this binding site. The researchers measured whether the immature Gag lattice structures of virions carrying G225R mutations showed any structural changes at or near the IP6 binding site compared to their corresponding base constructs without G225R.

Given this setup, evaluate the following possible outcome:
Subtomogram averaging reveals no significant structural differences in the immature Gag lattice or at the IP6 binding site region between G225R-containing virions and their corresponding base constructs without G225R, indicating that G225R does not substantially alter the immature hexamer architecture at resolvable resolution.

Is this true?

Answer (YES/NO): YES